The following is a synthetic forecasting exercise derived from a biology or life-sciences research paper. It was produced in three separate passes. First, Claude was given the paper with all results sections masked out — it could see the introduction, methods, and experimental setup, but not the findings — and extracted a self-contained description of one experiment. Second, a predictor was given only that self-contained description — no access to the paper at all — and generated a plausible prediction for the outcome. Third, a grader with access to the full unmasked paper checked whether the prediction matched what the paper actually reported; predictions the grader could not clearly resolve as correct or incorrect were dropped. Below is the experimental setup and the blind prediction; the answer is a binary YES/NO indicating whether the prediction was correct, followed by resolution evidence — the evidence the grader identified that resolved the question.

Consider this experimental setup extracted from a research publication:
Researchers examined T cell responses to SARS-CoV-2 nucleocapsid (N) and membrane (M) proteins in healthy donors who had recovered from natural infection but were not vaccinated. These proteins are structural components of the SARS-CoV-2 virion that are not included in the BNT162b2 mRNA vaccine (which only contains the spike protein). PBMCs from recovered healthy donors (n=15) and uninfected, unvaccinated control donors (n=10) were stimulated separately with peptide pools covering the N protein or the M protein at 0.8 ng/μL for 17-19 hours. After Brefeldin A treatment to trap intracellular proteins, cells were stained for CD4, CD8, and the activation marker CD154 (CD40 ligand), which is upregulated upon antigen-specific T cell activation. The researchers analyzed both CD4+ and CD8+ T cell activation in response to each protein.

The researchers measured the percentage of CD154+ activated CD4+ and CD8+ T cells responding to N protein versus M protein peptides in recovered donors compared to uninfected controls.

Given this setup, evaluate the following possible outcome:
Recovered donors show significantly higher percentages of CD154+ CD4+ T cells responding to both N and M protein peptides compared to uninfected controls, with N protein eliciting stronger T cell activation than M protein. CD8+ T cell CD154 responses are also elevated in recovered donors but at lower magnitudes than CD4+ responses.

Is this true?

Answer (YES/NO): NO